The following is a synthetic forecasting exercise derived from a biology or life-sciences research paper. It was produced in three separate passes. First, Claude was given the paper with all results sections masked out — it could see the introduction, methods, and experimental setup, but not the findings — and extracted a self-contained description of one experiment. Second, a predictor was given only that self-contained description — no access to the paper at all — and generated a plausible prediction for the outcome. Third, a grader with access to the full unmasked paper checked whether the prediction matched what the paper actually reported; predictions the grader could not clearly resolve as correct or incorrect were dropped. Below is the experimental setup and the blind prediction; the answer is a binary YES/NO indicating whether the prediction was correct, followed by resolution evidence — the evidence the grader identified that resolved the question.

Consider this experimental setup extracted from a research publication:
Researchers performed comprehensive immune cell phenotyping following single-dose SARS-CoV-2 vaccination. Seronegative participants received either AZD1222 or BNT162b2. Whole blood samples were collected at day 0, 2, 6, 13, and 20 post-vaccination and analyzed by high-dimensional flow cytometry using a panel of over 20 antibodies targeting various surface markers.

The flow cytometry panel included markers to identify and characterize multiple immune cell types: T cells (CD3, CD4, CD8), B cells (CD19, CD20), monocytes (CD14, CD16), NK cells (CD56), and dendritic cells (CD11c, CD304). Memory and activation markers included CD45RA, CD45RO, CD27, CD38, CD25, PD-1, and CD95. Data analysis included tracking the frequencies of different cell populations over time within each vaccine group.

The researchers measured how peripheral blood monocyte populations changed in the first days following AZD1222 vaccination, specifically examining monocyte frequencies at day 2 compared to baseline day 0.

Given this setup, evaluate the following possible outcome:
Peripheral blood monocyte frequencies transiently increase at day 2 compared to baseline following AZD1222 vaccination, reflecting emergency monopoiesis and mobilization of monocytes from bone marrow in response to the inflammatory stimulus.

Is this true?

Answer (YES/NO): YES